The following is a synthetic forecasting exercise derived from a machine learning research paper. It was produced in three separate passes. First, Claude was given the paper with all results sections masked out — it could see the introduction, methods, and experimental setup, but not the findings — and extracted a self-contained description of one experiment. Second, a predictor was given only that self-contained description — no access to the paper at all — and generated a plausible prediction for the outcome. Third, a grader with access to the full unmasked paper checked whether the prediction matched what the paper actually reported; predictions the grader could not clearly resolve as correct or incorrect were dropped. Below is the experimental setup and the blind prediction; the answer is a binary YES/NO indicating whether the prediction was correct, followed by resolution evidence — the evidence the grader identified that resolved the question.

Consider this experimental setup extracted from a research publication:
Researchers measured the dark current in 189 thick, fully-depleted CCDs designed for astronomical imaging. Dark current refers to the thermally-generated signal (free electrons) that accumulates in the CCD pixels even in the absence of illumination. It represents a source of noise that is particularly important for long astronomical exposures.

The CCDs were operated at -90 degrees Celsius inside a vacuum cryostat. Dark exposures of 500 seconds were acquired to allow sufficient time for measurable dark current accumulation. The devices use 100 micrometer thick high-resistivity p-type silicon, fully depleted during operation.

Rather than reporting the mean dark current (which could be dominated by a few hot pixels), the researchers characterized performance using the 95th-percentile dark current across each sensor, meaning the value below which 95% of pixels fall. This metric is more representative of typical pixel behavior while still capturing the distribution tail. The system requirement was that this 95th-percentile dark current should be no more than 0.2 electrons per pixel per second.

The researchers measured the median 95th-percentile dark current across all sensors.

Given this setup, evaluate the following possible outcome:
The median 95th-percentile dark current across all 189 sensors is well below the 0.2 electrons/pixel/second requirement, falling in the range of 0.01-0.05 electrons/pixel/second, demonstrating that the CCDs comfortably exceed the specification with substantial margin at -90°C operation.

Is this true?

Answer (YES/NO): YES